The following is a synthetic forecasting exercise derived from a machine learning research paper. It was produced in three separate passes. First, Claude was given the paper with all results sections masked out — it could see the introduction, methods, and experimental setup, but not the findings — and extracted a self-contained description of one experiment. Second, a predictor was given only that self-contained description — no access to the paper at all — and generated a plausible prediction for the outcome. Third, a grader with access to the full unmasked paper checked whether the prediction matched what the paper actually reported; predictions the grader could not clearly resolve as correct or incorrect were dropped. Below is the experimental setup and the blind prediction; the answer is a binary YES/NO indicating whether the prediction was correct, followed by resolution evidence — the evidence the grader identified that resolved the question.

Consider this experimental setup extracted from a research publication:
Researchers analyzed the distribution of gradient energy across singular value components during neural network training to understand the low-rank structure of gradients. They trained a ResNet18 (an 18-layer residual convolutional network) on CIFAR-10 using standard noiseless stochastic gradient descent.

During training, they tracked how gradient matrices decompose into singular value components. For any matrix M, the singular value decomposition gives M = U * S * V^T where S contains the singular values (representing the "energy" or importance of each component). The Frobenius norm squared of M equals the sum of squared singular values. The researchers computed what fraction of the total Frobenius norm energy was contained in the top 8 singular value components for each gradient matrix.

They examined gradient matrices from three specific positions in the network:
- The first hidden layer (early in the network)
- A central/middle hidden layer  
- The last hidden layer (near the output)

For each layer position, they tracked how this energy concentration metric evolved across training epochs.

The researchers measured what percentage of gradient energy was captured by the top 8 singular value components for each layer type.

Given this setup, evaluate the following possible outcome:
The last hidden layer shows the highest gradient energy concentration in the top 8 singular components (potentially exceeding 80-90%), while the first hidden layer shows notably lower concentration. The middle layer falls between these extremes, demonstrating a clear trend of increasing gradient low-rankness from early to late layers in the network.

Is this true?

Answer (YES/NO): NO